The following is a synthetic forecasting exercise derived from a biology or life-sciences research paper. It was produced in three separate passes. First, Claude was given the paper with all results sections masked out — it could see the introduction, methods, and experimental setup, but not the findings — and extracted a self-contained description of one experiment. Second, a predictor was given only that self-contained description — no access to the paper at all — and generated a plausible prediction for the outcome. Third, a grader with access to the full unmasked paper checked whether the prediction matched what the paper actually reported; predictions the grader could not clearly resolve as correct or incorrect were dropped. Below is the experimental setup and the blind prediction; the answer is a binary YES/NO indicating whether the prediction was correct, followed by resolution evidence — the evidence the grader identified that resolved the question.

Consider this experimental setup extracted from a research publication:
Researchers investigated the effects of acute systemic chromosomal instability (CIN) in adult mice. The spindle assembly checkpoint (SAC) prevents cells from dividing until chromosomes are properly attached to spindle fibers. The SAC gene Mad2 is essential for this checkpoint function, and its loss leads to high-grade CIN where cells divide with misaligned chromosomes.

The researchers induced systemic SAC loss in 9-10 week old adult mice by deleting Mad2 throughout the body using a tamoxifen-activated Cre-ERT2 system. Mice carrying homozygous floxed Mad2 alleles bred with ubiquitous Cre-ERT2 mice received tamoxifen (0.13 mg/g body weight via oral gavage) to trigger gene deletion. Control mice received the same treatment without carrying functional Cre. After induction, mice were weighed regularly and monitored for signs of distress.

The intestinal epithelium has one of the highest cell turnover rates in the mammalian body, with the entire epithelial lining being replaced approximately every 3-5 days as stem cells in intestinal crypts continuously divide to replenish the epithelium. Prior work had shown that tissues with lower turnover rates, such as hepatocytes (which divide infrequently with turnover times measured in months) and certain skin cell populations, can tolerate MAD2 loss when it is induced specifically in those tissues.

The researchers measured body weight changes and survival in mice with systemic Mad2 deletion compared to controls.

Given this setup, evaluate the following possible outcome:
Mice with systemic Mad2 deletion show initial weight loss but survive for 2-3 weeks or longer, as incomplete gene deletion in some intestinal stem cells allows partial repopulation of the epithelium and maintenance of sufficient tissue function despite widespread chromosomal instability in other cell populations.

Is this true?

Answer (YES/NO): NO